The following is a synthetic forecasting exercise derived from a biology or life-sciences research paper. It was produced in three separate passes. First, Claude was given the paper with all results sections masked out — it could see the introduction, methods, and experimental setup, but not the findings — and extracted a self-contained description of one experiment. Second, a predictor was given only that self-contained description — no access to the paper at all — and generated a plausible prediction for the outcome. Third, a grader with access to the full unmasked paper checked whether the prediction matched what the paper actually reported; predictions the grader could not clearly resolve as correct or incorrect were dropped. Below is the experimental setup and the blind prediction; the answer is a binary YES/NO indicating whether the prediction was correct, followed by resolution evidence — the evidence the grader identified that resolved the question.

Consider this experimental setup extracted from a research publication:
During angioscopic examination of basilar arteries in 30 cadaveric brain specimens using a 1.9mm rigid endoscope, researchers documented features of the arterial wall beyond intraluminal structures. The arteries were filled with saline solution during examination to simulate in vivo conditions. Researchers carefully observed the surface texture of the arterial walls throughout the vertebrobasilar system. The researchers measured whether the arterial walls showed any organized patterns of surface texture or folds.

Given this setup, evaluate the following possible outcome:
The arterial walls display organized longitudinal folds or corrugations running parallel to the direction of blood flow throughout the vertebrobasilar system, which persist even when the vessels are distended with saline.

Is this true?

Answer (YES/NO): NO